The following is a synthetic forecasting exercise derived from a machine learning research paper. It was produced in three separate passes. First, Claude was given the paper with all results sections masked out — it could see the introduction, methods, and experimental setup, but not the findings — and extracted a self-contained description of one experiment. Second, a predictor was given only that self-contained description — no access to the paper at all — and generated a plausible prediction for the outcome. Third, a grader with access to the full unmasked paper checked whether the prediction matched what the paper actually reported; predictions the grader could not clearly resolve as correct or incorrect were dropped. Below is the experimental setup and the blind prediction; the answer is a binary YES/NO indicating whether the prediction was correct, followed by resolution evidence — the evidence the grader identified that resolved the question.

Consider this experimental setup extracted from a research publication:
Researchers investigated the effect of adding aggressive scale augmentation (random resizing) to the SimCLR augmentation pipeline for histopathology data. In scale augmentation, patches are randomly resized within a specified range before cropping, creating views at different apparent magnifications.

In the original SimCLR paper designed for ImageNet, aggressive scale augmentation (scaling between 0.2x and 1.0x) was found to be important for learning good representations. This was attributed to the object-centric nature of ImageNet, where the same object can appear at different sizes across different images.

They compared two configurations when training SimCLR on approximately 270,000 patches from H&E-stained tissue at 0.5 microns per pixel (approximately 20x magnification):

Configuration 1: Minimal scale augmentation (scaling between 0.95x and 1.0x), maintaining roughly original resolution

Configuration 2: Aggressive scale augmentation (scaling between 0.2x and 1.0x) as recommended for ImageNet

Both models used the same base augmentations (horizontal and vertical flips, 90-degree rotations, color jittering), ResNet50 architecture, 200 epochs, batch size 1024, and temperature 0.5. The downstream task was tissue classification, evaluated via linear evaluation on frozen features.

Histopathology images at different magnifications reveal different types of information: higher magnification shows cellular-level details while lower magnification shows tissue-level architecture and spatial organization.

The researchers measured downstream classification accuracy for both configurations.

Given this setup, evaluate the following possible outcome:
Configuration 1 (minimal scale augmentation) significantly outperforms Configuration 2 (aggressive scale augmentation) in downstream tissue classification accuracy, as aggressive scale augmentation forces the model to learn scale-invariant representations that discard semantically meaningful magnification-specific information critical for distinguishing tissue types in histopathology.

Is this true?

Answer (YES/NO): NO